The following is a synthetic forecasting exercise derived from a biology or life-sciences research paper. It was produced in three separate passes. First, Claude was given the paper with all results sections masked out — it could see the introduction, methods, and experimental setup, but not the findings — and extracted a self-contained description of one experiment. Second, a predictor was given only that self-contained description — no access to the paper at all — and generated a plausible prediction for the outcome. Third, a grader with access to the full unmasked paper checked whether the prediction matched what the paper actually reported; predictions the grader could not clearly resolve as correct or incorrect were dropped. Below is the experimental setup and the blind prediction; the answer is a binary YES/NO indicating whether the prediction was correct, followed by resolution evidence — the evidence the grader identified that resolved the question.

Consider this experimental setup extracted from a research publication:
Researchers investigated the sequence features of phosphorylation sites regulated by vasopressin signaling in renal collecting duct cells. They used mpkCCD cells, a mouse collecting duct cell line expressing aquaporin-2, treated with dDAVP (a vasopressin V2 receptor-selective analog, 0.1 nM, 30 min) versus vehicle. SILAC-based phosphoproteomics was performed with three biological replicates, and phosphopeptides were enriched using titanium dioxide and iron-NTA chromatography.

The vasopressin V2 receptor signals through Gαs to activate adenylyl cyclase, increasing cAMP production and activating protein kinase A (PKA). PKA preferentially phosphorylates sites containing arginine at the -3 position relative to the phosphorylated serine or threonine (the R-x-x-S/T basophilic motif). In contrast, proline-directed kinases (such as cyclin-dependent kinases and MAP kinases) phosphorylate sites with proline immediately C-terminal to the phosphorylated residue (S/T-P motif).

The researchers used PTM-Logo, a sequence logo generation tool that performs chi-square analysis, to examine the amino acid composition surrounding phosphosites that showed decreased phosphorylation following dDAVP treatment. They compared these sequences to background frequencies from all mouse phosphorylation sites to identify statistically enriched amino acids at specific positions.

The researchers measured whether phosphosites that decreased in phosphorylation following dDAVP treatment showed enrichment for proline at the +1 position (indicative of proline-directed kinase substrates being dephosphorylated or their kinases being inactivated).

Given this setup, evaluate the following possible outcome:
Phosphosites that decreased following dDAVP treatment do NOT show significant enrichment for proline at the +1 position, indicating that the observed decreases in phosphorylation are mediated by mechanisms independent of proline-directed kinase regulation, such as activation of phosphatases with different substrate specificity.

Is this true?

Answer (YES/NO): NO